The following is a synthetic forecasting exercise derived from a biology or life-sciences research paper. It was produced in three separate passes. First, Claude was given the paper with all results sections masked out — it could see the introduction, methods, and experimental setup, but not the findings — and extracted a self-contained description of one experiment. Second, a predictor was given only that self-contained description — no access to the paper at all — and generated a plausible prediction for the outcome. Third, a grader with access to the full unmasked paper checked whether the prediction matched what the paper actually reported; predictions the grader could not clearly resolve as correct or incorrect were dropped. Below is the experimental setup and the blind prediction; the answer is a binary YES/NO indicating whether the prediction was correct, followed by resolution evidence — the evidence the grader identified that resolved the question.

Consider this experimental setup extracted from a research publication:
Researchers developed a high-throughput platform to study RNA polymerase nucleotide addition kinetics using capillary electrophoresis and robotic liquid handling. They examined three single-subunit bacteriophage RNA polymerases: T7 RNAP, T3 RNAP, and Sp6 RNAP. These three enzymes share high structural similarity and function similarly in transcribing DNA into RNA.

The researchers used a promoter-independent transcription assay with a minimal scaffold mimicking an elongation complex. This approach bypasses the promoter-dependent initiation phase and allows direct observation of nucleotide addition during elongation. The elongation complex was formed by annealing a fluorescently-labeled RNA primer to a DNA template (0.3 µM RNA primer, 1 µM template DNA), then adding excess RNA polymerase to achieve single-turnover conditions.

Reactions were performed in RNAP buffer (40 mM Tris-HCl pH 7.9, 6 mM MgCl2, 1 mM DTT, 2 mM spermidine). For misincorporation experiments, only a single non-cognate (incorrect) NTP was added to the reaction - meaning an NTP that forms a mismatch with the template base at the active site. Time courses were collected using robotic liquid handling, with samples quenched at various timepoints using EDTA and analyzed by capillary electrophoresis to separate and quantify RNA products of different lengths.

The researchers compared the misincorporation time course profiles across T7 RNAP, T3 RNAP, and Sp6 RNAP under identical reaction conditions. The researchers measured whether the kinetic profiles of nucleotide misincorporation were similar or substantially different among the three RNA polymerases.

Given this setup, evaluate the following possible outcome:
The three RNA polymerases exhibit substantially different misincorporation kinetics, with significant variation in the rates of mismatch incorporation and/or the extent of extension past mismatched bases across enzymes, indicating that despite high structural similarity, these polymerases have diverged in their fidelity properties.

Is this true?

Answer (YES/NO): NO